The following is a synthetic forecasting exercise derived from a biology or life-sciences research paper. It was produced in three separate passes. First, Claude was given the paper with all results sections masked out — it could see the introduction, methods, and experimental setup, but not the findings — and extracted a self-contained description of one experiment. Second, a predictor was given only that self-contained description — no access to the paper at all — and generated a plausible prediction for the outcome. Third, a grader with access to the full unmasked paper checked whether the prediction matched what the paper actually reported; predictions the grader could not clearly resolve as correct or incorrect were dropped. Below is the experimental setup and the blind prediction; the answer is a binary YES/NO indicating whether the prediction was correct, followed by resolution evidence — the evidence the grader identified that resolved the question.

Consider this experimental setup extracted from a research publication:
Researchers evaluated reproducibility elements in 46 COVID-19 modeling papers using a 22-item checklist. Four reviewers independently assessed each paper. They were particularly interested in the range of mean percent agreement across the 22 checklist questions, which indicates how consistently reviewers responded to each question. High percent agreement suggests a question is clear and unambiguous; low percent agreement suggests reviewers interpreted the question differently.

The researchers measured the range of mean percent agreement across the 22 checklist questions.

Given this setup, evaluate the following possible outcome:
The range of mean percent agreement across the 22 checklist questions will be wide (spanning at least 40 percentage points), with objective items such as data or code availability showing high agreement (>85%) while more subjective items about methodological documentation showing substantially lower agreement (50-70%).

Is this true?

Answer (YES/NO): NO